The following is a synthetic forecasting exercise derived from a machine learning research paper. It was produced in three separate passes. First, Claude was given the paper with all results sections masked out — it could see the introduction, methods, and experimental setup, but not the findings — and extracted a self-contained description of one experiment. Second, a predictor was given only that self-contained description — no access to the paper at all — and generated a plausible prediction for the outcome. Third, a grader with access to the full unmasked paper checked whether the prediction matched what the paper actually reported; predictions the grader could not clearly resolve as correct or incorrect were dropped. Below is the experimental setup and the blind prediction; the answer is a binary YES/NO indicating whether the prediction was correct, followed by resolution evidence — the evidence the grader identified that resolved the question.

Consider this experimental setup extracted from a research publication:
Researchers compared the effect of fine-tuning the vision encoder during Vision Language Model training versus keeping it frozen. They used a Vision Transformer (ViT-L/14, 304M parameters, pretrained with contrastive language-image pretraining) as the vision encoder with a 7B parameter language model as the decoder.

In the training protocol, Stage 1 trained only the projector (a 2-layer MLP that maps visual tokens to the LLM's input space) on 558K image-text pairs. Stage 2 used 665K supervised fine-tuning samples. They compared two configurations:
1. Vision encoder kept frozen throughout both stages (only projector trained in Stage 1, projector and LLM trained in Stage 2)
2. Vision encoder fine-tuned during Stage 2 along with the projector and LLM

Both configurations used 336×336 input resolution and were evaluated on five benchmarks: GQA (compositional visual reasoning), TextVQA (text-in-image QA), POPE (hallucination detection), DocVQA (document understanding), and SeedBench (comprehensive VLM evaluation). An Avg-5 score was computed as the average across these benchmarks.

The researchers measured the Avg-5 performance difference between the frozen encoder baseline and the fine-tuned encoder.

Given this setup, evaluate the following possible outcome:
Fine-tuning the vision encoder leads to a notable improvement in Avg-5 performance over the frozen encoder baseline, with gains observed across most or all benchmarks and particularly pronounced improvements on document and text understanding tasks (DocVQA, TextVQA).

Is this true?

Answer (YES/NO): NO